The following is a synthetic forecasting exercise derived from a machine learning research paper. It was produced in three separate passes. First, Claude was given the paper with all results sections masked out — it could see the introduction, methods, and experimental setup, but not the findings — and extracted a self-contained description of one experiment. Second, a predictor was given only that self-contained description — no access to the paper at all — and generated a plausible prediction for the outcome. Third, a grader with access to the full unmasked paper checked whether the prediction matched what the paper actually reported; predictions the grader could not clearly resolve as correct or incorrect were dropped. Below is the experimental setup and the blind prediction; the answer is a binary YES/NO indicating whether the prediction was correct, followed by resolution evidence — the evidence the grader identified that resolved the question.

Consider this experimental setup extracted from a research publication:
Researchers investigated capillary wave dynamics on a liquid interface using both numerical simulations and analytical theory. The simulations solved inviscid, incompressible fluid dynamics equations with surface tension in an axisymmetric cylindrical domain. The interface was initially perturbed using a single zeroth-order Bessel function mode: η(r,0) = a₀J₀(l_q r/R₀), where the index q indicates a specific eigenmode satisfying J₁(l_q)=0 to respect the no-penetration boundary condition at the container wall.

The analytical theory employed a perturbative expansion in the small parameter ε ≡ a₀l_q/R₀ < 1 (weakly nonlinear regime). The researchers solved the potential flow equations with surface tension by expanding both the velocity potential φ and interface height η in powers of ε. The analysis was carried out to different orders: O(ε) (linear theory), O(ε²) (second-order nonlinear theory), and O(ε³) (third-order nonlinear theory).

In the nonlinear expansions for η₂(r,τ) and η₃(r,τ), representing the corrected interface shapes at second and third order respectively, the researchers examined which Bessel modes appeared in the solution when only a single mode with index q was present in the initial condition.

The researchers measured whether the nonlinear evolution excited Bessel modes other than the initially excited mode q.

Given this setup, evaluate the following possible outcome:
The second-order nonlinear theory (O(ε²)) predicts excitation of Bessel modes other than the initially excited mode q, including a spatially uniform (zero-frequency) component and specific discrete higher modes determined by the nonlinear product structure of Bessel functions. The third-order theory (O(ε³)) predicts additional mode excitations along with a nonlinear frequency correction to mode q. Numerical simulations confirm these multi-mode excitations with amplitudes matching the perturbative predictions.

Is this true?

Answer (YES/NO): NO